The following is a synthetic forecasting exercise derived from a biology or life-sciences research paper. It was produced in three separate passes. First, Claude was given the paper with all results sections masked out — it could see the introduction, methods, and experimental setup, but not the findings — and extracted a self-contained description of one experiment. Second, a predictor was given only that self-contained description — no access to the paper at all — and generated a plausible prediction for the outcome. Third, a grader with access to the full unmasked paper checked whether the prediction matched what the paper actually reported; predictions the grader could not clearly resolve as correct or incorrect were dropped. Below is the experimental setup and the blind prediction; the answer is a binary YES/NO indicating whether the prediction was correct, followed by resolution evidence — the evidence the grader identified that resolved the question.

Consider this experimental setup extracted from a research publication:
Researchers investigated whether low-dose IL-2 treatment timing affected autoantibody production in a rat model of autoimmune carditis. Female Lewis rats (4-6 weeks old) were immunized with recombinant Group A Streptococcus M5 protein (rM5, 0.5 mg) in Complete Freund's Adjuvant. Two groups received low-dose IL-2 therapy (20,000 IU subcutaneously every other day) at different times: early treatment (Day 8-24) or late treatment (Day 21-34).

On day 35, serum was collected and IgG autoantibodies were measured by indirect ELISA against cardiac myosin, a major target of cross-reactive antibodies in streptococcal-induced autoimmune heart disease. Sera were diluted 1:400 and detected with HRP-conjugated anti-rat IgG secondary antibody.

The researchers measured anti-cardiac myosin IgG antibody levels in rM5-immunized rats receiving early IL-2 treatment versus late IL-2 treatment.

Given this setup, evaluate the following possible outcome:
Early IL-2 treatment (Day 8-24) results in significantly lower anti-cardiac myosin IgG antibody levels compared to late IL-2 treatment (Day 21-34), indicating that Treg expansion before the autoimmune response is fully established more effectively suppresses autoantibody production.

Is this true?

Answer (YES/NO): NO